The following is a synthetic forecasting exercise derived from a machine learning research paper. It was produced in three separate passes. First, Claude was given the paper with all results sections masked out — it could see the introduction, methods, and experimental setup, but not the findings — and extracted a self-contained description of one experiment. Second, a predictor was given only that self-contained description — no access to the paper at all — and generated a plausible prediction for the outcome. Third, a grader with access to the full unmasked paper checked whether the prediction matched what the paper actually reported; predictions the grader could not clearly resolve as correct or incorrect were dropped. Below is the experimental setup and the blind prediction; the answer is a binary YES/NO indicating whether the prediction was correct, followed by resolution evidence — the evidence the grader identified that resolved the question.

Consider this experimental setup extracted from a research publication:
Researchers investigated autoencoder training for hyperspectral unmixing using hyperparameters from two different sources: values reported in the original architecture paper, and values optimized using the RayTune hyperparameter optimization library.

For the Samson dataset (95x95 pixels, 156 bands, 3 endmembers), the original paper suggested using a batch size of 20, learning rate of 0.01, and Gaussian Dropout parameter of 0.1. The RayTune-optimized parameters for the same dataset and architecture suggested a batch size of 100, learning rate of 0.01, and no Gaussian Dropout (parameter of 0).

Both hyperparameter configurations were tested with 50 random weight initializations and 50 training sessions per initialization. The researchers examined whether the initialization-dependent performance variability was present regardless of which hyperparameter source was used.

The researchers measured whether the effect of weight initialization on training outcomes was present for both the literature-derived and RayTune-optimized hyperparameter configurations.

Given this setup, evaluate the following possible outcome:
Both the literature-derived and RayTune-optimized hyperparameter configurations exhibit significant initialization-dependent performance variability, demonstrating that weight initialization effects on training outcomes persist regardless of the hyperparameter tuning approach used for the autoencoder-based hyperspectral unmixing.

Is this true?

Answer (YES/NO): YES